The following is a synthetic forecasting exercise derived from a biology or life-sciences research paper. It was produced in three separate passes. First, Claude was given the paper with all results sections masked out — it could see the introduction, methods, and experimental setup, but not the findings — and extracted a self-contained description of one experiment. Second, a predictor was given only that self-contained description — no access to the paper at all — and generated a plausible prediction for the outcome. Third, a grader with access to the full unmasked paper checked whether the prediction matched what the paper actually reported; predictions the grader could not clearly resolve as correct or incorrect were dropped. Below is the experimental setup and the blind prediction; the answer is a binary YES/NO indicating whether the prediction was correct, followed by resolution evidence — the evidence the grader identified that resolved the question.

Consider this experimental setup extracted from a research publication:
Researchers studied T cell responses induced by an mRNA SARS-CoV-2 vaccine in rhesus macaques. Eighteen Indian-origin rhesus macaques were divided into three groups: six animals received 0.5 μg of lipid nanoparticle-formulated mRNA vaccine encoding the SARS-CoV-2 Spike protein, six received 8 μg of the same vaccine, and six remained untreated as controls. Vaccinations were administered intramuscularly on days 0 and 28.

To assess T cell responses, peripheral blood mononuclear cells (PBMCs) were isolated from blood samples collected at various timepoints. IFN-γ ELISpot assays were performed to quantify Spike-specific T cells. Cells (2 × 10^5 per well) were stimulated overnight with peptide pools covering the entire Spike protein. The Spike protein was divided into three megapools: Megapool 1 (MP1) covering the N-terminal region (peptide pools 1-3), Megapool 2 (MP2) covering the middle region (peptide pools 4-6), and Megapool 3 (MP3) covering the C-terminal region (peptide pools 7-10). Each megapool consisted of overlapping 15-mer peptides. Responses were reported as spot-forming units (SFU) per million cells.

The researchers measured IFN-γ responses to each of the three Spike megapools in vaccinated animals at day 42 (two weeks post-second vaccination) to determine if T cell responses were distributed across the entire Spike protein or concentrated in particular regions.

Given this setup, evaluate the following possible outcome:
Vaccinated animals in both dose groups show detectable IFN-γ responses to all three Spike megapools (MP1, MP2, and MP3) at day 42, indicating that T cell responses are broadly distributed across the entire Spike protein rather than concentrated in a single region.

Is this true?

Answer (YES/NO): NO